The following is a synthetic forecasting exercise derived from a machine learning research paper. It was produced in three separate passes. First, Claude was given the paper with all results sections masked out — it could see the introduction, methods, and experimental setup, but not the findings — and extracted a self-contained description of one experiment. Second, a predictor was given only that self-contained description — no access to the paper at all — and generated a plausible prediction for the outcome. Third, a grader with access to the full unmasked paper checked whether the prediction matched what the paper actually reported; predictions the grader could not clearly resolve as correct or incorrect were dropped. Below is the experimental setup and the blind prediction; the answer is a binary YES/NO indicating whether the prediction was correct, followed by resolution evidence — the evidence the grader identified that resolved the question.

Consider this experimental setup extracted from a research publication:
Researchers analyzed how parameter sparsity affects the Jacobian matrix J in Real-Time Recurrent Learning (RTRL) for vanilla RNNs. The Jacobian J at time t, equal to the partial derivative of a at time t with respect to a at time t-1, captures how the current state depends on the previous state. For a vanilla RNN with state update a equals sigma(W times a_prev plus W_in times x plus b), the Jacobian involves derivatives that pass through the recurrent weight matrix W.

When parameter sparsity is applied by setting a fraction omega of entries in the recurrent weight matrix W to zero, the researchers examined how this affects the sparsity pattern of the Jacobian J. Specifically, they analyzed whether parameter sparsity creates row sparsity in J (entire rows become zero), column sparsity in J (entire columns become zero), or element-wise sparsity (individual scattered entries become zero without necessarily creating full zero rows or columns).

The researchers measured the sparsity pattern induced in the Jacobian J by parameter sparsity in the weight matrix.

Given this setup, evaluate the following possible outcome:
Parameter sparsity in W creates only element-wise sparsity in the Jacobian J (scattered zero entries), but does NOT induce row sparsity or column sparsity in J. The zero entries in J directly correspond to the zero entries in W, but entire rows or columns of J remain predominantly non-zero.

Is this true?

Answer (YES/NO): YES